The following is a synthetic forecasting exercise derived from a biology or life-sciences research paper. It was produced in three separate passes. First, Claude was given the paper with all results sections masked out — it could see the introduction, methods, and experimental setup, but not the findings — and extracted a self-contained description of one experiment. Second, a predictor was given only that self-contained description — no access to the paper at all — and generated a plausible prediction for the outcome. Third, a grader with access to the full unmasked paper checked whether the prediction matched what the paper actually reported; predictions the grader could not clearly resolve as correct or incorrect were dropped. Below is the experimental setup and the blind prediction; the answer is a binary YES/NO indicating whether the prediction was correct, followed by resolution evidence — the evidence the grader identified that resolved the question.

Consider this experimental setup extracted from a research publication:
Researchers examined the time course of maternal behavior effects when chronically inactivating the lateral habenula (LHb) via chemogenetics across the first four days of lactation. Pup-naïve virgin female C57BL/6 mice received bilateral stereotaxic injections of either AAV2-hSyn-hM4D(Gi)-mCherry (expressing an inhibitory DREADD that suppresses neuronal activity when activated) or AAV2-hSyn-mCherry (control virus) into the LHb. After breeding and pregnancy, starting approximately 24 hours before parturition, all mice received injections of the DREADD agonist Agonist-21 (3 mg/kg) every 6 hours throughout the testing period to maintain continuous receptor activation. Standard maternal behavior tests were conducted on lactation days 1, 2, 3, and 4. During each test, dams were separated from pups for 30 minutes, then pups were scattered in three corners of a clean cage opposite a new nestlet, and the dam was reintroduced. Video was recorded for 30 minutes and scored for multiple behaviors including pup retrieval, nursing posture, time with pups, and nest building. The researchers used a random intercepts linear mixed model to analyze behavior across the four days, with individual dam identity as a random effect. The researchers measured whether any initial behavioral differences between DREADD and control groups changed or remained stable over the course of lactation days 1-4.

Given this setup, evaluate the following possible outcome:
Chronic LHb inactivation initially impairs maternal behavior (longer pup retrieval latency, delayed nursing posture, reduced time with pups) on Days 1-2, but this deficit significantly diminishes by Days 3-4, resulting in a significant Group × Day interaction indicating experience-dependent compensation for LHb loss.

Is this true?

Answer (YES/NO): NO